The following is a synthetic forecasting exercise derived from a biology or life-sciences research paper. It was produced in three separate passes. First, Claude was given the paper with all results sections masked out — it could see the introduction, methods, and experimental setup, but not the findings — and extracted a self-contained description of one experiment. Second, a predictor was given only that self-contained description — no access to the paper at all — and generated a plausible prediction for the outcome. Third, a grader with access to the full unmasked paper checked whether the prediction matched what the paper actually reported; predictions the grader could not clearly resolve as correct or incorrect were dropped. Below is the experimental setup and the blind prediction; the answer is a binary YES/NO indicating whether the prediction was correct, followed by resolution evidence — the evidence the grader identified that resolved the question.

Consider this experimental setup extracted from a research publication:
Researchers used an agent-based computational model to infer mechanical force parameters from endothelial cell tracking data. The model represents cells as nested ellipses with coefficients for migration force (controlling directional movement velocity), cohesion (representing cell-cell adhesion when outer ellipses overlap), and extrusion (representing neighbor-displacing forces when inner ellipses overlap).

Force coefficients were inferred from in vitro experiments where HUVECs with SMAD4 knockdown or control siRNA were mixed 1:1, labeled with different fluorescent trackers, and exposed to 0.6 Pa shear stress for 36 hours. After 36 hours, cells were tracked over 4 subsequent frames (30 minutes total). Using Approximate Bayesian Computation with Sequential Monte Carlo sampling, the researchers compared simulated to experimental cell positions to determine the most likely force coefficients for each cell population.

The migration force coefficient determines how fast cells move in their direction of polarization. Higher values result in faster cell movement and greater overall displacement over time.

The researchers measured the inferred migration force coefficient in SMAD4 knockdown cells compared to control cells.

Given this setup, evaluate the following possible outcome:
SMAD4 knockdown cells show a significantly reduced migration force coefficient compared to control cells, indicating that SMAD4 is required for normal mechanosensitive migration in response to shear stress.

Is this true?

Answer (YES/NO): NO